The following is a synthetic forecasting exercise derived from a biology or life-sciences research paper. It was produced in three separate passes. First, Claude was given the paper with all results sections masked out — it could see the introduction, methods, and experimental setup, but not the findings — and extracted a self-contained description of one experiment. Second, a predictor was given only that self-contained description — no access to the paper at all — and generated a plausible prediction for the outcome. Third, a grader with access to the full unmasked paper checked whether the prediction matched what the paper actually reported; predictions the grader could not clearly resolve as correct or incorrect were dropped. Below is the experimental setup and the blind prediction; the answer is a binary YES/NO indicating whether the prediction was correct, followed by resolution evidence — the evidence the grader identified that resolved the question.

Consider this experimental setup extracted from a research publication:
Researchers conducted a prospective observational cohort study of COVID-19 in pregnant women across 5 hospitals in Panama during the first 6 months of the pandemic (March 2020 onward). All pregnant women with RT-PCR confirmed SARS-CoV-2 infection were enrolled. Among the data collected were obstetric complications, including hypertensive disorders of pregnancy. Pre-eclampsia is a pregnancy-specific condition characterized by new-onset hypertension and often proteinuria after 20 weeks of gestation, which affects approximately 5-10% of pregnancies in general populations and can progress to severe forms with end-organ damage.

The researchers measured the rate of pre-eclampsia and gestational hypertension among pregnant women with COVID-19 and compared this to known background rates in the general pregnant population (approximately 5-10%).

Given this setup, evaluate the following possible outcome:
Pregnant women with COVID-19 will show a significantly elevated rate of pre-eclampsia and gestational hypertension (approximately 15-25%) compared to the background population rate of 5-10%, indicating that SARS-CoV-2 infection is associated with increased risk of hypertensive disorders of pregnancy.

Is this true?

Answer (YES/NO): YES